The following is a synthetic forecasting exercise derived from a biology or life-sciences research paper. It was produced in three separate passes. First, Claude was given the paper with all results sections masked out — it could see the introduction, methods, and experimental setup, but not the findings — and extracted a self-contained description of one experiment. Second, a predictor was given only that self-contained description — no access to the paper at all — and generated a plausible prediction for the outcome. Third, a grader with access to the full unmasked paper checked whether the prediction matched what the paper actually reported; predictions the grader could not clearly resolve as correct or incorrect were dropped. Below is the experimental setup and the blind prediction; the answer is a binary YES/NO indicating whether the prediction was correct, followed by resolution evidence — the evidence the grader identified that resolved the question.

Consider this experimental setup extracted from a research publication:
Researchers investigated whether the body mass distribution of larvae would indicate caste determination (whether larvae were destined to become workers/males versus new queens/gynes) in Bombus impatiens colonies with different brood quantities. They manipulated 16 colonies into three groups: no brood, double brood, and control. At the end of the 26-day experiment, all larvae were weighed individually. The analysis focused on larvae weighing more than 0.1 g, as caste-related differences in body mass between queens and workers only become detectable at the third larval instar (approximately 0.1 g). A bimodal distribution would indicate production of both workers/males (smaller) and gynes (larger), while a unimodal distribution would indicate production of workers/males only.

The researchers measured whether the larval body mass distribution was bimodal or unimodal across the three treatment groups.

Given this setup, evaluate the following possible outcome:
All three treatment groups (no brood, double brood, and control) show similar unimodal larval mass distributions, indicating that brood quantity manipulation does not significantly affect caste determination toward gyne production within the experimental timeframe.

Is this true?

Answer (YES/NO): NO